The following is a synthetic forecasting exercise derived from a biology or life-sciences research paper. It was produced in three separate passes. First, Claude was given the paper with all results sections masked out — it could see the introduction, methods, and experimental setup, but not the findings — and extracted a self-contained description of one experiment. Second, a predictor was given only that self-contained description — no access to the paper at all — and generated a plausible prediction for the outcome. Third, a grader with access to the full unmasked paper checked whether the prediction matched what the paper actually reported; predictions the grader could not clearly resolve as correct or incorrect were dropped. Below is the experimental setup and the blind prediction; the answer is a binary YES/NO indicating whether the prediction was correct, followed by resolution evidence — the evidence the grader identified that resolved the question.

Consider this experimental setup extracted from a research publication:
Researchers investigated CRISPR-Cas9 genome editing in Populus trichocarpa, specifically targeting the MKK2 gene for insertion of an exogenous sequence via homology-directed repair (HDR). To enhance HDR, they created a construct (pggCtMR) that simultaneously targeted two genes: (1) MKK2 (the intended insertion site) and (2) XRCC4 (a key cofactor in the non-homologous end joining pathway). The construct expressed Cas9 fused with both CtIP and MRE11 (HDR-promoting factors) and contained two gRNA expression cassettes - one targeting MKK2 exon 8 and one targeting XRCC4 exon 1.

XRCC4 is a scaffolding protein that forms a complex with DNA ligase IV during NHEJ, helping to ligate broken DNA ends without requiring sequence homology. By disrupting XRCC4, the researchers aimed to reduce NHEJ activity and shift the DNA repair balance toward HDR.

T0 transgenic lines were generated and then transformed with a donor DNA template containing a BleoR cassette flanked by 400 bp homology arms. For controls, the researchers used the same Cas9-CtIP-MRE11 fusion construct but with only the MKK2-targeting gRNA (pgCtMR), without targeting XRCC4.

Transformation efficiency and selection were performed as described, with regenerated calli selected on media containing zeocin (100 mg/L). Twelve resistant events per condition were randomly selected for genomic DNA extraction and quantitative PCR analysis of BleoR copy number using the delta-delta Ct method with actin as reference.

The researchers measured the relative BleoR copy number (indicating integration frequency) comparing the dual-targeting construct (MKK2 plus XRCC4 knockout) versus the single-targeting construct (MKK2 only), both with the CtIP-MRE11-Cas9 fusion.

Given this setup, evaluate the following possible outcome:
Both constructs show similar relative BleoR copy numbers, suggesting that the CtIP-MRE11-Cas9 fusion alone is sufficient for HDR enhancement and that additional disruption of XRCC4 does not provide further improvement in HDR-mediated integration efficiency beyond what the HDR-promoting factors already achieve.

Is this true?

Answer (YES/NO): NO